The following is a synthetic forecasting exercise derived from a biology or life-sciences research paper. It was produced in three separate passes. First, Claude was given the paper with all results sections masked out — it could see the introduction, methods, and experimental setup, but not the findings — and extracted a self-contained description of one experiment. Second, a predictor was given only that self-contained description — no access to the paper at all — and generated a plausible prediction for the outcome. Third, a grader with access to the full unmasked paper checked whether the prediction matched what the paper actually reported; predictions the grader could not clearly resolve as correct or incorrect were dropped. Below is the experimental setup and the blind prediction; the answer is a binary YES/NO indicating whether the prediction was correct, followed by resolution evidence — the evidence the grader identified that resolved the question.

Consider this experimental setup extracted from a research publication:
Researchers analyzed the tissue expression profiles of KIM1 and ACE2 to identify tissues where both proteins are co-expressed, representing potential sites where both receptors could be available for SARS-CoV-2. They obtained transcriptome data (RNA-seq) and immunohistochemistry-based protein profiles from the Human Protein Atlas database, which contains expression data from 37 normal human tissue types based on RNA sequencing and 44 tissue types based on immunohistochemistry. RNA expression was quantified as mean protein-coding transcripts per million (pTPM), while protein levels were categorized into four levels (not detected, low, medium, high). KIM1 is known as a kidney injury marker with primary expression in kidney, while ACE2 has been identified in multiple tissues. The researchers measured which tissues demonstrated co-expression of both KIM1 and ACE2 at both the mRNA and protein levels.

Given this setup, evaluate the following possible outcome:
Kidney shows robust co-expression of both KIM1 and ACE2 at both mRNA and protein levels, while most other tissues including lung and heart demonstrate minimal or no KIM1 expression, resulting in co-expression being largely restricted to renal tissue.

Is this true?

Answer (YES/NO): NO